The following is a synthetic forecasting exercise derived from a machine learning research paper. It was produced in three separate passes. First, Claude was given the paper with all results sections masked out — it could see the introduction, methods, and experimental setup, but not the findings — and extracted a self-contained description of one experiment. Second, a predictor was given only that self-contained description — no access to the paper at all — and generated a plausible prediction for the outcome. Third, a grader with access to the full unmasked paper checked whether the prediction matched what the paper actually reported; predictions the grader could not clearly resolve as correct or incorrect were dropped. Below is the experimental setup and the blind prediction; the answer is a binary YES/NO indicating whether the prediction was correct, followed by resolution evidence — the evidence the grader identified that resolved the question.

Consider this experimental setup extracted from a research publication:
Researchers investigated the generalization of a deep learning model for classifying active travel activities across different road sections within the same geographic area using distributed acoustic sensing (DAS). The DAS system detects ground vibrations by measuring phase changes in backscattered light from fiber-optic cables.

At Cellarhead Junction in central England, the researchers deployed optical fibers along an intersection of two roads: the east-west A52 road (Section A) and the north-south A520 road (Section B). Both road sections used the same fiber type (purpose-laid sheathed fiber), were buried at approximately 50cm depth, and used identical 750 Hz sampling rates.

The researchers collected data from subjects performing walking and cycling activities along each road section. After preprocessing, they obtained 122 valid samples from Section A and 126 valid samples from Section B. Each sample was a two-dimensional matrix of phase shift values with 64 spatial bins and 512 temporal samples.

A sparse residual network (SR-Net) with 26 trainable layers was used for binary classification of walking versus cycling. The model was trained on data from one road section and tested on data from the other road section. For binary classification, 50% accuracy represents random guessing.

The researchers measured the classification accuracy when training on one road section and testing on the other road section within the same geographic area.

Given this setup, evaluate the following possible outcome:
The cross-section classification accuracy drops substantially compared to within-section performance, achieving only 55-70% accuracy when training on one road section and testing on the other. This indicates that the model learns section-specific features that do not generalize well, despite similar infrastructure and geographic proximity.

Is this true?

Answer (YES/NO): NO